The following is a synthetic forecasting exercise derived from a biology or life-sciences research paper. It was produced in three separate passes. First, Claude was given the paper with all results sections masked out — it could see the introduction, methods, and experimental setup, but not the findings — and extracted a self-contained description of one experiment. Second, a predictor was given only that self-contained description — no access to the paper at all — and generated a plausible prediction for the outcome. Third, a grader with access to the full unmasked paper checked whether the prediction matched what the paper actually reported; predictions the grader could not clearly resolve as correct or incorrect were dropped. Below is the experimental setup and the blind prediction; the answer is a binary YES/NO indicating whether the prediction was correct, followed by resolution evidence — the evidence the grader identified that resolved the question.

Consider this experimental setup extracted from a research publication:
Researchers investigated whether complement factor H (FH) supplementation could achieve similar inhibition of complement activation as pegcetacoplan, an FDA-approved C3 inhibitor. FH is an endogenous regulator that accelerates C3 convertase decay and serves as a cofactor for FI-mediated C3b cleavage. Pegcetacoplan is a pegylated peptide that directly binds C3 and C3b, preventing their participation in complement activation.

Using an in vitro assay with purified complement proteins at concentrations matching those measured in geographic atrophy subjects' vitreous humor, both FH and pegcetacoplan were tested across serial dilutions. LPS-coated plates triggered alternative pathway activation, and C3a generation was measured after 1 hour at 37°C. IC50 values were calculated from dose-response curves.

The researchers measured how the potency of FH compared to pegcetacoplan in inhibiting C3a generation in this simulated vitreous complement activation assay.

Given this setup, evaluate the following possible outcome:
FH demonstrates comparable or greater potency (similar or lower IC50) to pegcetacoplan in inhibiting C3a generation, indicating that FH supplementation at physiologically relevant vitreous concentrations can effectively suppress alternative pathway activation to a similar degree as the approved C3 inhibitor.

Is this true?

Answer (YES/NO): YES